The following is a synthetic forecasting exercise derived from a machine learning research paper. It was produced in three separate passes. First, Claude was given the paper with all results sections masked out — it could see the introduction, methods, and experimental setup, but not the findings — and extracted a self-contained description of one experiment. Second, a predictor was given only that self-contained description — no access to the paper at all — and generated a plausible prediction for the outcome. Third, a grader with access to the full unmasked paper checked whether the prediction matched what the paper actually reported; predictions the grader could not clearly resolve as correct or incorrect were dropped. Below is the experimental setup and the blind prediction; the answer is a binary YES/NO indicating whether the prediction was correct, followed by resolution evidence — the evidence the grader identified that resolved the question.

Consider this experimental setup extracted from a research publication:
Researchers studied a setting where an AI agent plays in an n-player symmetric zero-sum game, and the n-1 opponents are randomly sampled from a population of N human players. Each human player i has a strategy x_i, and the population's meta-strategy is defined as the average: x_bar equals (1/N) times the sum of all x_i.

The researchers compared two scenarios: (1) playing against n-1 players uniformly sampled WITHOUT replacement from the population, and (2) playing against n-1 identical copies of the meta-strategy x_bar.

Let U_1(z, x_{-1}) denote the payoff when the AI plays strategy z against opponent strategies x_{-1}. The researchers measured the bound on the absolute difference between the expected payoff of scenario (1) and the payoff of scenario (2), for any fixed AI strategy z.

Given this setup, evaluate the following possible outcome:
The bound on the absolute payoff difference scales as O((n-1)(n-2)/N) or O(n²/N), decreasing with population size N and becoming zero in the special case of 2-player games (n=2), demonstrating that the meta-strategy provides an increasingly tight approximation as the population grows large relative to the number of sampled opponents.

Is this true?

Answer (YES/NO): YES